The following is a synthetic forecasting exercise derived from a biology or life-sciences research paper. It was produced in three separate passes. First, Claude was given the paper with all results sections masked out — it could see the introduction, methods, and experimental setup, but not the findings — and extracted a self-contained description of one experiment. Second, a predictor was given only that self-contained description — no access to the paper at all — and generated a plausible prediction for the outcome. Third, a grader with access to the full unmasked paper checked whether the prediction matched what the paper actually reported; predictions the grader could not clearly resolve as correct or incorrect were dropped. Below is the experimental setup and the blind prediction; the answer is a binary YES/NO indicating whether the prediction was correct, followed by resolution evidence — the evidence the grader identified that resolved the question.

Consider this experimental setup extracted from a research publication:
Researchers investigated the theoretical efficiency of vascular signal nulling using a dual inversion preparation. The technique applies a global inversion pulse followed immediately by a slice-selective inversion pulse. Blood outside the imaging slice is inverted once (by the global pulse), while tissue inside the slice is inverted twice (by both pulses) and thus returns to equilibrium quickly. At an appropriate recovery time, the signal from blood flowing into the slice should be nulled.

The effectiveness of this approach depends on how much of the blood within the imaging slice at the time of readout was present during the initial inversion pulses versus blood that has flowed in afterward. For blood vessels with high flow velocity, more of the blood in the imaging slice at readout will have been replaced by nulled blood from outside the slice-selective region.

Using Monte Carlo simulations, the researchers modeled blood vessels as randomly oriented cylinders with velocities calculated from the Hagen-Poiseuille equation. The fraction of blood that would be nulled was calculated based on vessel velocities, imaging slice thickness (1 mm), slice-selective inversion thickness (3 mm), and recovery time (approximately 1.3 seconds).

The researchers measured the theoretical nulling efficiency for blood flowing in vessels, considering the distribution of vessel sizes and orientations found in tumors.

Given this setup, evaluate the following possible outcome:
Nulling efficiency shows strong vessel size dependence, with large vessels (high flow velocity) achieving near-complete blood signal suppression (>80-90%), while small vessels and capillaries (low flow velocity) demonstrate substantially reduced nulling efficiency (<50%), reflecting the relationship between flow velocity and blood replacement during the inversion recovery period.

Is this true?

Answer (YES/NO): NO